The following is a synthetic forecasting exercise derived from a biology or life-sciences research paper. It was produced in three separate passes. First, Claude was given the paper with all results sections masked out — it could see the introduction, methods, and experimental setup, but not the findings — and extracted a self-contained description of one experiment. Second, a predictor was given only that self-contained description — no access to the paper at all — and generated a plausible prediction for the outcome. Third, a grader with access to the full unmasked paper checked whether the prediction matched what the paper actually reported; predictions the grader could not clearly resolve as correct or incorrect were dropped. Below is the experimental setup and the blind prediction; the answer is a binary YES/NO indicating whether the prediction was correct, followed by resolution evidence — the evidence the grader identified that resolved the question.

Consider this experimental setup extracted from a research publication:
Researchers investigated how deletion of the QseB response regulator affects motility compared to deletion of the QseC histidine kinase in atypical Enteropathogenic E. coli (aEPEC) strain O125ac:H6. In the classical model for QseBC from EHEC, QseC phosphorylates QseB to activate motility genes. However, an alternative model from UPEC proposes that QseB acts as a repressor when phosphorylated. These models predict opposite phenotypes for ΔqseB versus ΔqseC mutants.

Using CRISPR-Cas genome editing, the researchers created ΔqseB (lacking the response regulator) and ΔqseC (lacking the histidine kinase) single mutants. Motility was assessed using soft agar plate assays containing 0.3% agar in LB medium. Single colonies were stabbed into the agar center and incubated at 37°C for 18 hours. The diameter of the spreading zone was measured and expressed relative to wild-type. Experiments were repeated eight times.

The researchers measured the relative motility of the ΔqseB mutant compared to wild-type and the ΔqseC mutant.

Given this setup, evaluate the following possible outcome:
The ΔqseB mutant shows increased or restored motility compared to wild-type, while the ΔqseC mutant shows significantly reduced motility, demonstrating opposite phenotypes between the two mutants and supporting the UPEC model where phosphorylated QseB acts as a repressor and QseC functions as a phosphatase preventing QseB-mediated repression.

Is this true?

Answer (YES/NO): YES